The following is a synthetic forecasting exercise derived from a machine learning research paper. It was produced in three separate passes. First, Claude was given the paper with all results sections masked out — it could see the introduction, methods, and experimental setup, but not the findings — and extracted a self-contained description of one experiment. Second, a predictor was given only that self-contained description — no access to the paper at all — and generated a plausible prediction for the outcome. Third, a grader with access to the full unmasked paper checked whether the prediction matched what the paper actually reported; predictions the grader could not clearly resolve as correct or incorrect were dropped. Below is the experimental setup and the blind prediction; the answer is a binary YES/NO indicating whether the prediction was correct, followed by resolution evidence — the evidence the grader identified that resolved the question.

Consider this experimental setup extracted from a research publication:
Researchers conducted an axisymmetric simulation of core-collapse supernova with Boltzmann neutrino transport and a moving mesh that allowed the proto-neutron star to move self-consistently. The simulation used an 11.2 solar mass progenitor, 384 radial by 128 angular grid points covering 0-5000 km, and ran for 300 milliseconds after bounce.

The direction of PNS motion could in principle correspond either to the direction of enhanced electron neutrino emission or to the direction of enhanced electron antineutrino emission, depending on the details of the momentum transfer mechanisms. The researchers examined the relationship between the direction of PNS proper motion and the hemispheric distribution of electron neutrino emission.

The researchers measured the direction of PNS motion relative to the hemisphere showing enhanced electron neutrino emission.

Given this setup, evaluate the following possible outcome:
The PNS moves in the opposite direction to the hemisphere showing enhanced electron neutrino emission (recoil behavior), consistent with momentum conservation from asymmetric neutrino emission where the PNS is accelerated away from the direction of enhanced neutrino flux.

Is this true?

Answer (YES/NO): NO